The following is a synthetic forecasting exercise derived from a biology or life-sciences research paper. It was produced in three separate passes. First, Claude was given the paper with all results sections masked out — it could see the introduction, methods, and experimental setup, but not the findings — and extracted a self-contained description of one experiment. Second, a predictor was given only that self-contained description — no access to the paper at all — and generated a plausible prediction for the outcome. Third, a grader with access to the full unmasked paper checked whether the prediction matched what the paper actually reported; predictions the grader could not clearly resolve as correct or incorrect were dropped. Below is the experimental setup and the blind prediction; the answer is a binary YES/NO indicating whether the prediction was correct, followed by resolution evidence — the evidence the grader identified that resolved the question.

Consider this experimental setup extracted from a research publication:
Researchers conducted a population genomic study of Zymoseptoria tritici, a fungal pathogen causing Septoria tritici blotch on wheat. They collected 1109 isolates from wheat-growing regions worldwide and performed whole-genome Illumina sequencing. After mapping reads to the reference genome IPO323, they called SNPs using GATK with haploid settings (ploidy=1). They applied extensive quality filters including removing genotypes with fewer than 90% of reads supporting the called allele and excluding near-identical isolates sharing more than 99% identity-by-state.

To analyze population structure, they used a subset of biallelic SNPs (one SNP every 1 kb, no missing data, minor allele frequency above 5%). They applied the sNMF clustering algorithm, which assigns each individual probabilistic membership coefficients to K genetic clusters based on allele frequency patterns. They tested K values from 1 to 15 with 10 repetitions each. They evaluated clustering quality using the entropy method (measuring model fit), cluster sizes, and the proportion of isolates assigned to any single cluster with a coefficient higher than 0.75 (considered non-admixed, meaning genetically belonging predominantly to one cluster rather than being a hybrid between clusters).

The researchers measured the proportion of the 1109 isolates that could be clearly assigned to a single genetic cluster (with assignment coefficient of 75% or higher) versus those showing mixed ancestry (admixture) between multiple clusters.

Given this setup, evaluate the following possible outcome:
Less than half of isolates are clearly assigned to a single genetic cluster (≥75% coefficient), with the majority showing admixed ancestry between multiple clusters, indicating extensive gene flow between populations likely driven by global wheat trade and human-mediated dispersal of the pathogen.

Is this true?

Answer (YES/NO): NO